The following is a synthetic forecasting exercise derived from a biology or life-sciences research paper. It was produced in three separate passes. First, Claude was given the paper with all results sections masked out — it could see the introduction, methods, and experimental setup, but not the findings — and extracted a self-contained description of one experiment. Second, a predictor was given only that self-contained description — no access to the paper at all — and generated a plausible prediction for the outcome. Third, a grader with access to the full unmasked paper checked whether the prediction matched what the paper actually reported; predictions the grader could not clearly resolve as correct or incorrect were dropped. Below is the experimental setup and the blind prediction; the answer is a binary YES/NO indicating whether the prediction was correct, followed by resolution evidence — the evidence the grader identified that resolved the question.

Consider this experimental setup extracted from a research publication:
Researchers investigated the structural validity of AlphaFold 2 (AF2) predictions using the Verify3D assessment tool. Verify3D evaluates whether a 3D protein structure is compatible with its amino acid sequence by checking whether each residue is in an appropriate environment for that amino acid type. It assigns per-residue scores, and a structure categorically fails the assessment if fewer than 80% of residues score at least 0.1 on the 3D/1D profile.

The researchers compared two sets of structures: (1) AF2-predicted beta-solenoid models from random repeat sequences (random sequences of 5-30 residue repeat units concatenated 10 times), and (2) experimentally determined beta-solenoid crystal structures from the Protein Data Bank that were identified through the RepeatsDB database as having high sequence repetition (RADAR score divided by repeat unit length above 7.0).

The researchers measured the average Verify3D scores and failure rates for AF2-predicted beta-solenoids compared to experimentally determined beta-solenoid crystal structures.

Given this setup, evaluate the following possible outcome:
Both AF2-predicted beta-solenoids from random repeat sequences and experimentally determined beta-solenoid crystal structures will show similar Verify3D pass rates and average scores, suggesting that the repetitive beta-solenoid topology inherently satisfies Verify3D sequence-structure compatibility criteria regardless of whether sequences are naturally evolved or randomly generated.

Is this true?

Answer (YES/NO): NO